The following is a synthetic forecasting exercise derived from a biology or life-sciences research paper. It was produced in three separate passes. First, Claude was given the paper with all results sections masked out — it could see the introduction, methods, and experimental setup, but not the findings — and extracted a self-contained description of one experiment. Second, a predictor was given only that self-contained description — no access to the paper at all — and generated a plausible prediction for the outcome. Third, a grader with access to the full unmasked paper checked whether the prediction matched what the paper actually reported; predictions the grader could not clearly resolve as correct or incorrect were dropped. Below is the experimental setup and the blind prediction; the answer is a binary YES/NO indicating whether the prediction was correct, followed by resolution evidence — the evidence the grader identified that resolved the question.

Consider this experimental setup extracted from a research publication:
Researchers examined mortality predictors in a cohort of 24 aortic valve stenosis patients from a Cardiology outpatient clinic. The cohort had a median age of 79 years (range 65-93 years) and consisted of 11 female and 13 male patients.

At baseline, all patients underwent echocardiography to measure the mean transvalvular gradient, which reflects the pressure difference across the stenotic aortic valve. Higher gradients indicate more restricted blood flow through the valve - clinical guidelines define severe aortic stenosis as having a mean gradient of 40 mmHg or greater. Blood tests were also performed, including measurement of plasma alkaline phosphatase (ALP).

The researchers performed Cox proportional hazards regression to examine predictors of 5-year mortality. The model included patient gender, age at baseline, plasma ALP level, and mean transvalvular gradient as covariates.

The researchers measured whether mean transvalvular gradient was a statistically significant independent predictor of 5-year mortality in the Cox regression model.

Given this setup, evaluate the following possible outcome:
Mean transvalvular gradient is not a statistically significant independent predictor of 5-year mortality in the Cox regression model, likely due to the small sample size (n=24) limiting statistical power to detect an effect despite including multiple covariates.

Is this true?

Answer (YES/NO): YES